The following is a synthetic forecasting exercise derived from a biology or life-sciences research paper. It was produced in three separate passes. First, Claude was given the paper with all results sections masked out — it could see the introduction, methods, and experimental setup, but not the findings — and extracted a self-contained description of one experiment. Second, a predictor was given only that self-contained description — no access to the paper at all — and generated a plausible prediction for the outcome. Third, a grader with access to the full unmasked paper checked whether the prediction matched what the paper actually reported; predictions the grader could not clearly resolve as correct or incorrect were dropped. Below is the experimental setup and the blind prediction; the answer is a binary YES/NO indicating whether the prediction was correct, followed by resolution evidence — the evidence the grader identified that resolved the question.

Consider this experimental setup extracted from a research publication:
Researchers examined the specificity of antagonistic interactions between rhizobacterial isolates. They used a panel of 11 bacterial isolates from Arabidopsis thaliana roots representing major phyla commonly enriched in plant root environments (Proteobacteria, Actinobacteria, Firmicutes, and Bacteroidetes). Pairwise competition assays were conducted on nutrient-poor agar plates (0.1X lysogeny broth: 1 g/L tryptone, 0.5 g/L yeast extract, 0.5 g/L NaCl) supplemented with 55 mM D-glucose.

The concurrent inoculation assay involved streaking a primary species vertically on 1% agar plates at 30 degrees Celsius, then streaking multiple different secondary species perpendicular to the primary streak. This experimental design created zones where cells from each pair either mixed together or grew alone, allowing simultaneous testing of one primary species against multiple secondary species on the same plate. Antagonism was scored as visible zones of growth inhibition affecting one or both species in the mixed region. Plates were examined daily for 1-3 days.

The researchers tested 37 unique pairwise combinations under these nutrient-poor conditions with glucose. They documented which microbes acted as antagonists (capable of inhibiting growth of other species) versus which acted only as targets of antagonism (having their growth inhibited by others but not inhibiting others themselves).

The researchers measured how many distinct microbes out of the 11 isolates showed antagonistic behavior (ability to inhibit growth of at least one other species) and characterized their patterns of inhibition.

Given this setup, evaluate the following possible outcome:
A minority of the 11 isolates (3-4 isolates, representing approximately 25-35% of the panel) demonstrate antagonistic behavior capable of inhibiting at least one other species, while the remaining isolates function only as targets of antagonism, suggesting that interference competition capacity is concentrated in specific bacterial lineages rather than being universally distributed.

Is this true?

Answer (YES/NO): YES